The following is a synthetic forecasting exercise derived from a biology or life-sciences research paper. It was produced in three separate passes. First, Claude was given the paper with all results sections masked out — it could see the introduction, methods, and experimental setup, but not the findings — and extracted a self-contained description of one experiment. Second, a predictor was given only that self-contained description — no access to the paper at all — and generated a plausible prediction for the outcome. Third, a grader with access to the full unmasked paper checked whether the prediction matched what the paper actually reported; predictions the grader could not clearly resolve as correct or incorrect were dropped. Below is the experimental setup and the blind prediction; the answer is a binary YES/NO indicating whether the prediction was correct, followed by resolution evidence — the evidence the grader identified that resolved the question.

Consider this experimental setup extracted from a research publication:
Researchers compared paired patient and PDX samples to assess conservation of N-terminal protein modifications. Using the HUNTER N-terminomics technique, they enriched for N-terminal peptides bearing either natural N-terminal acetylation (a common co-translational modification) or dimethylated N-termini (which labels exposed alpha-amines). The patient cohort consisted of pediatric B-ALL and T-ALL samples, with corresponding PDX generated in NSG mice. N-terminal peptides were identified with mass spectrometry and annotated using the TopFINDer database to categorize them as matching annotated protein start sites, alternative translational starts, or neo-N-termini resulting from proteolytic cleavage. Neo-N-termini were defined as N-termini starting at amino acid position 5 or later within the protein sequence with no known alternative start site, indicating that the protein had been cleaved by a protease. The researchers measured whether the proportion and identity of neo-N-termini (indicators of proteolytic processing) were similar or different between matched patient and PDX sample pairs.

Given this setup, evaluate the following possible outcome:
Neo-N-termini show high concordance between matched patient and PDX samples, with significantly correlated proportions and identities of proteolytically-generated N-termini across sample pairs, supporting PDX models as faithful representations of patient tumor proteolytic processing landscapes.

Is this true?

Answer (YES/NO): NO